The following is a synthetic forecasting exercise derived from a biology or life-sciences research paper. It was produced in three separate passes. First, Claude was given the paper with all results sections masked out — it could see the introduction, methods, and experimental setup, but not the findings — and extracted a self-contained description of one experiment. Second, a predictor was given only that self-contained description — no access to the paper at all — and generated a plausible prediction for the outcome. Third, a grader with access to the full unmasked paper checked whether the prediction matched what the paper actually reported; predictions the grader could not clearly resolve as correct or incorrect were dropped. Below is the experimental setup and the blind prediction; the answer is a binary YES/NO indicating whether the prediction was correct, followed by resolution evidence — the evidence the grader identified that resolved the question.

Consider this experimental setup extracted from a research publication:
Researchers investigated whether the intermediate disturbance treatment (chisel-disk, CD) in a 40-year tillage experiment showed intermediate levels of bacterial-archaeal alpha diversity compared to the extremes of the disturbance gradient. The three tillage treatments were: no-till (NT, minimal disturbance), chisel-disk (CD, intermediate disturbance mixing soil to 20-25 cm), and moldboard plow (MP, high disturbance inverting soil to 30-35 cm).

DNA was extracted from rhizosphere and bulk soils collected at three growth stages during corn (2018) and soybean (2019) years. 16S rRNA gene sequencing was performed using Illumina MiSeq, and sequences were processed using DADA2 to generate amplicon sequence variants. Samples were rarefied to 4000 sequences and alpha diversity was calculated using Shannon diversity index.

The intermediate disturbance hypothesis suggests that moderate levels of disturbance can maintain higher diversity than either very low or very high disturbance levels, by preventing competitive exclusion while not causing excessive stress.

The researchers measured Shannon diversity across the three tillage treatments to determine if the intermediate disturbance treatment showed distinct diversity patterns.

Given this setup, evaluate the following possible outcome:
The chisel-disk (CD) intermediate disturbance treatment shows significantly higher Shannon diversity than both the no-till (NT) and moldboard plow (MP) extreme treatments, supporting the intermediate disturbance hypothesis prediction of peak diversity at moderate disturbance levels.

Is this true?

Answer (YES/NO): NO